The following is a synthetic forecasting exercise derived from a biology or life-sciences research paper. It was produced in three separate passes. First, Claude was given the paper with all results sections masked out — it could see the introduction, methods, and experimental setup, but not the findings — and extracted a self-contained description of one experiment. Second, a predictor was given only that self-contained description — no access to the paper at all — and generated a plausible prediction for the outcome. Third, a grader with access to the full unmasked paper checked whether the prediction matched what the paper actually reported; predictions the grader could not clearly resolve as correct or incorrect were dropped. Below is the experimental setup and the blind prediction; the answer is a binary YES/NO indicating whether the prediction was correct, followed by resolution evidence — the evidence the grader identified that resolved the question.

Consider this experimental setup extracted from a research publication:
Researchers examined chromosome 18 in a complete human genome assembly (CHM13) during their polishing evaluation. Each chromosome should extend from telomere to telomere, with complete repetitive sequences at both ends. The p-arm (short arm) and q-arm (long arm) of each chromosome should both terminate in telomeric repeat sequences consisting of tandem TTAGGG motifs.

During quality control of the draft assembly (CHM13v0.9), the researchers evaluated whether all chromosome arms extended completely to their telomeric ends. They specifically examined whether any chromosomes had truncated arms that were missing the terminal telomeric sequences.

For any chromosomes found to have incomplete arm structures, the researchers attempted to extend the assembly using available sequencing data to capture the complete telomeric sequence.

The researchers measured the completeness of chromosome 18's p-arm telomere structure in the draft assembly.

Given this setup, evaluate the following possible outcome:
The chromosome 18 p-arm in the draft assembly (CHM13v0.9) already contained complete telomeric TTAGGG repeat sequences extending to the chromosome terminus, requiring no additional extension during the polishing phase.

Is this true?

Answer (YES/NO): NO